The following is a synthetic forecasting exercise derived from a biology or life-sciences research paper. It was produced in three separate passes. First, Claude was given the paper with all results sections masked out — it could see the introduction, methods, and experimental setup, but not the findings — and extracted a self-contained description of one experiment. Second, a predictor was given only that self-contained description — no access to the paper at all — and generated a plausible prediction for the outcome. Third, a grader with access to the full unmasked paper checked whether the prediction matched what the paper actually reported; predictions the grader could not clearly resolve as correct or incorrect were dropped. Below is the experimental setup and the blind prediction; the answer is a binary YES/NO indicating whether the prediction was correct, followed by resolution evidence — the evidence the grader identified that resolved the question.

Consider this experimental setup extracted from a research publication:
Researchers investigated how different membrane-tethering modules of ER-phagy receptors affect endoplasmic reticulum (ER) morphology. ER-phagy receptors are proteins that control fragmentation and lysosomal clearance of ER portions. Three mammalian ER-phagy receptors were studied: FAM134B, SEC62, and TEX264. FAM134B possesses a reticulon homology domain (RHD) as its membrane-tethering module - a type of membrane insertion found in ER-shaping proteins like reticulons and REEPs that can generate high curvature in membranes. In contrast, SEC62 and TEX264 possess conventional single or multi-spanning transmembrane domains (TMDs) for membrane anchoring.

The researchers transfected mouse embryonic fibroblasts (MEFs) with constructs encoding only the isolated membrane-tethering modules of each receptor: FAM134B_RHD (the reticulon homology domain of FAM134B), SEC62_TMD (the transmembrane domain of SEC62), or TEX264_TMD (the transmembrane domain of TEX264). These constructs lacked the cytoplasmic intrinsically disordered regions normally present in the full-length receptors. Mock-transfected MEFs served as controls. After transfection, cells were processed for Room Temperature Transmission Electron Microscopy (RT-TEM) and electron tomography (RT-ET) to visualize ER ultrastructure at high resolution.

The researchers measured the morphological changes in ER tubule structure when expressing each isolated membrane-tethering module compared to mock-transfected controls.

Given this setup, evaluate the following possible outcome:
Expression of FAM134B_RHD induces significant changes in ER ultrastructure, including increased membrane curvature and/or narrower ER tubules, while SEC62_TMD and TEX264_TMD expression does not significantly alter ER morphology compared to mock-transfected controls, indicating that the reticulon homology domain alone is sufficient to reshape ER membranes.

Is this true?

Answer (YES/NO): YES